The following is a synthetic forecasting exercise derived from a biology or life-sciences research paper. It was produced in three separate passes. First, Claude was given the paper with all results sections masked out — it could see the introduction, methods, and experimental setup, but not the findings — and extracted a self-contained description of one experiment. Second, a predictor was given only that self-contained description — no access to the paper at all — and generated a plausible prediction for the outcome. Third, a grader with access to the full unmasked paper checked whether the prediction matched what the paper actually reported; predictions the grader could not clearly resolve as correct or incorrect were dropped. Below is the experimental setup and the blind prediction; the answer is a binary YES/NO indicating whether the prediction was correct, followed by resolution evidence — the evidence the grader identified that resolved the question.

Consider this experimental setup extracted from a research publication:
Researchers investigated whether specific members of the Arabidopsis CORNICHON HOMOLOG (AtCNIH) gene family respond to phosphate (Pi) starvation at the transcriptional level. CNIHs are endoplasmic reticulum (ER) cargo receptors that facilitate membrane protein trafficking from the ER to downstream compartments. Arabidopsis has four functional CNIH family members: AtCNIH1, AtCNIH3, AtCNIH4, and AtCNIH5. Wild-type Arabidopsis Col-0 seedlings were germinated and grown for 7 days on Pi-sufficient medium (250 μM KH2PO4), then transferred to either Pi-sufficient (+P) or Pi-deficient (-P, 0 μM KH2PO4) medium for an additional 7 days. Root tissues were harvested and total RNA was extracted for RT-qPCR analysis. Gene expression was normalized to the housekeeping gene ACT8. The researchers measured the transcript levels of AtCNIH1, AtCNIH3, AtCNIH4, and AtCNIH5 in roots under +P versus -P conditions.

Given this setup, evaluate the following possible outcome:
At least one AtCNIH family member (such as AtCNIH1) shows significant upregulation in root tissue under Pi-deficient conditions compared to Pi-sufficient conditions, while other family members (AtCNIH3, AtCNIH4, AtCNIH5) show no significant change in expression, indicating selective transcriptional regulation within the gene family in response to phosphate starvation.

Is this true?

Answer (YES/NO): NO